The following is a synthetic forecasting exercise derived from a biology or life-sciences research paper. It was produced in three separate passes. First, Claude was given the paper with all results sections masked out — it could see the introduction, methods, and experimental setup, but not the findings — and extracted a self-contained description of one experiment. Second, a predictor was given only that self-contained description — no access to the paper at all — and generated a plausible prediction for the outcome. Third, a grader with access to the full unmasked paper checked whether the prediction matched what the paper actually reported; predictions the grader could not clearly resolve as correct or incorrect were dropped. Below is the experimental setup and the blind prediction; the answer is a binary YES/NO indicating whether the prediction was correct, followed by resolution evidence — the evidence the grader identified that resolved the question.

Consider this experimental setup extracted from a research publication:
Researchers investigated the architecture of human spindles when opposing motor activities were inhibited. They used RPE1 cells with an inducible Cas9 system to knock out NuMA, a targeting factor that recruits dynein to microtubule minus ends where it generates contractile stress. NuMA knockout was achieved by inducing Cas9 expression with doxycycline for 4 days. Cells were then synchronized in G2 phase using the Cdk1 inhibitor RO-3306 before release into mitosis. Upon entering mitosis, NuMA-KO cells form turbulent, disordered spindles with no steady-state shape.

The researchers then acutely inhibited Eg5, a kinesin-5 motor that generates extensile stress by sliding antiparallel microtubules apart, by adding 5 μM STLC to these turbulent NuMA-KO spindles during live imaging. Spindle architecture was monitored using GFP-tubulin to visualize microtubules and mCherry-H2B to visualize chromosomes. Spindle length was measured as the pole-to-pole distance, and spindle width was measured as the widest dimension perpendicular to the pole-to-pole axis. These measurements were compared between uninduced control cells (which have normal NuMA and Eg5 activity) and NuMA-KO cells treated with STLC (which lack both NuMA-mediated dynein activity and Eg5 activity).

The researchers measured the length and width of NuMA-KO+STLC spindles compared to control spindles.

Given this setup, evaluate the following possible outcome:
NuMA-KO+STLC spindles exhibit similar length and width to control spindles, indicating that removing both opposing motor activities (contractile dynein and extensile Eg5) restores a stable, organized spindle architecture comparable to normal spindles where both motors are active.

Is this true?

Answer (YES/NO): YES